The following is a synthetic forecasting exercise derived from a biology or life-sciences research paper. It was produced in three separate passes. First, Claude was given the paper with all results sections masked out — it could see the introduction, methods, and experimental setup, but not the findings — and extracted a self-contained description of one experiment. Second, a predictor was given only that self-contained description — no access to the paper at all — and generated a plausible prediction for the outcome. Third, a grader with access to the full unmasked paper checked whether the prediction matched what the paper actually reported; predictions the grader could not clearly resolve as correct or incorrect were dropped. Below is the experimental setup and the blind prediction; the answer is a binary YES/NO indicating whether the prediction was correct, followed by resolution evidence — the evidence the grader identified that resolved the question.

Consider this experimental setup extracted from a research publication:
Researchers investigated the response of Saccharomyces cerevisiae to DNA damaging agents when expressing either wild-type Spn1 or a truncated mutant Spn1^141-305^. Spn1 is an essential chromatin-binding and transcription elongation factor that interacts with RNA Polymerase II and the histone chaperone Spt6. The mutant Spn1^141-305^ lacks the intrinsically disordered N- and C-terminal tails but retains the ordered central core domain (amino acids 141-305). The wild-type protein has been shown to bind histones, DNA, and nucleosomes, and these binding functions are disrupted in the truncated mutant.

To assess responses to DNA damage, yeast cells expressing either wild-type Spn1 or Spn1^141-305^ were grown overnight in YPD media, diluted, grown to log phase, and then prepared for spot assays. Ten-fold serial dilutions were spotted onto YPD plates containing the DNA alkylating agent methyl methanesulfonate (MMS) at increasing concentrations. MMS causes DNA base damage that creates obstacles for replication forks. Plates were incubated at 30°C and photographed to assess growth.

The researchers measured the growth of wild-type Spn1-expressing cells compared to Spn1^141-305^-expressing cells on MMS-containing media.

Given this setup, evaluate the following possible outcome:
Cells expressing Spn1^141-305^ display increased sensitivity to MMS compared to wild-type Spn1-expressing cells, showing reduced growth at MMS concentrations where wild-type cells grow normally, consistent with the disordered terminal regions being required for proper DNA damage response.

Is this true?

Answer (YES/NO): NO